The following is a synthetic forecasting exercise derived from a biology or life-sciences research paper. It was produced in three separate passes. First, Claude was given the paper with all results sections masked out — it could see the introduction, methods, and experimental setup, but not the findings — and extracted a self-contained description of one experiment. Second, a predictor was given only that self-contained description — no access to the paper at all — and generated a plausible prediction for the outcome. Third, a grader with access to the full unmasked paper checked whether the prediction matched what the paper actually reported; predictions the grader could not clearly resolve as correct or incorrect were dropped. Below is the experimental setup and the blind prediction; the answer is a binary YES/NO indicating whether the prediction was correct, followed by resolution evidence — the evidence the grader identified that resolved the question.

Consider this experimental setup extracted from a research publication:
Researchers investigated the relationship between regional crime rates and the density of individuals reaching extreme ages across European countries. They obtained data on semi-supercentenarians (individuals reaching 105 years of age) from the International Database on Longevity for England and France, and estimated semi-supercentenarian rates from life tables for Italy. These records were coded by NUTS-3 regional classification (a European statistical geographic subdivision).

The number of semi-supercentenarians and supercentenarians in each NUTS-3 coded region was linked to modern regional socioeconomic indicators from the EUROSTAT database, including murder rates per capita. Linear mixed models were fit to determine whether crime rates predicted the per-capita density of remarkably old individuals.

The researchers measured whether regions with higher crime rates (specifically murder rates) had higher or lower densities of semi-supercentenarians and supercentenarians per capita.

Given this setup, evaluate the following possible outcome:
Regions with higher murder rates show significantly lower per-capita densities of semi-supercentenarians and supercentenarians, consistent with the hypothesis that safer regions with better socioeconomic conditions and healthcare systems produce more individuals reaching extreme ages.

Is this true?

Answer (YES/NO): NO